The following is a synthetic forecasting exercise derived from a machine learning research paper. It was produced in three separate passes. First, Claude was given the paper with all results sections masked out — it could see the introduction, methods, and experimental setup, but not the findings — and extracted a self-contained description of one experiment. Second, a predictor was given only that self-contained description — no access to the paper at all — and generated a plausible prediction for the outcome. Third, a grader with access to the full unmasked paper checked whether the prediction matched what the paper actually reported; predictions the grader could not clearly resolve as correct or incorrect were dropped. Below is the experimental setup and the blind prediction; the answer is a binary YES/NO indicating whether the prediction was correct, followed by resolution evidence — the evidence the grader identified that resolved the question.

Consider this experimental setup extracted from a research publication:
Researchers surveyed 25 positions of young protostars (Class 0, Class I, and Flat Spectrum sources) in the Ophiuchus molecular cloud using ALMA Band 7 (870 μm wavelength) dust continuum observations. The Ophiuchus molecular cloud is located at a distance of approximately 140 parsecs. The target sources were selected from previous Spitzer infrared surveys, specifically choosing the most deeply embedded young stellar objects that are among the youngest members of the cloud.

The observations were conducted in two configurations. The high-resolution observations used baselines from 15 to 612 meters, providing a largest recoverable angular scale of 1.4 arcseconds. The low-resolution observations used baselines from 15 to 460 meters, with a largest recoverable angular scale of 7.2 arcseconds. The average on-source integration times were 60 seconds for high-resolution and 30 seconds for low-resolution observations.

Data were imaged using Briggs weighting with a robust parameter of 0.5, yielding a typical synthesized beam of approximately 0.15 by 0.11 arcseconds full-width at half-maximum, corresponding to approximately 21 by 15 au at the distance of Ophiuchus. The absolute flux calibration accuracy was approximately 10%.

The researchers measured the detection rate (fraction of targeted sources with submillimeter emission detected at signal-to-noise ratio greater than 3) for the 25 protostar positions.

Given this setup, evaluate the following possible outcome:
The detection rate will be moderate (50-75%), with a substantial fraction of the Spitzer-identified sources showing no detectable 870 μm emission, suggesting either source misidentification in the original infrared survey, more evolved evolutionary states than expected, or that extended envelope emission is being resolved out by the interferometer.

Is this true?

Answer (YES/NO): NO